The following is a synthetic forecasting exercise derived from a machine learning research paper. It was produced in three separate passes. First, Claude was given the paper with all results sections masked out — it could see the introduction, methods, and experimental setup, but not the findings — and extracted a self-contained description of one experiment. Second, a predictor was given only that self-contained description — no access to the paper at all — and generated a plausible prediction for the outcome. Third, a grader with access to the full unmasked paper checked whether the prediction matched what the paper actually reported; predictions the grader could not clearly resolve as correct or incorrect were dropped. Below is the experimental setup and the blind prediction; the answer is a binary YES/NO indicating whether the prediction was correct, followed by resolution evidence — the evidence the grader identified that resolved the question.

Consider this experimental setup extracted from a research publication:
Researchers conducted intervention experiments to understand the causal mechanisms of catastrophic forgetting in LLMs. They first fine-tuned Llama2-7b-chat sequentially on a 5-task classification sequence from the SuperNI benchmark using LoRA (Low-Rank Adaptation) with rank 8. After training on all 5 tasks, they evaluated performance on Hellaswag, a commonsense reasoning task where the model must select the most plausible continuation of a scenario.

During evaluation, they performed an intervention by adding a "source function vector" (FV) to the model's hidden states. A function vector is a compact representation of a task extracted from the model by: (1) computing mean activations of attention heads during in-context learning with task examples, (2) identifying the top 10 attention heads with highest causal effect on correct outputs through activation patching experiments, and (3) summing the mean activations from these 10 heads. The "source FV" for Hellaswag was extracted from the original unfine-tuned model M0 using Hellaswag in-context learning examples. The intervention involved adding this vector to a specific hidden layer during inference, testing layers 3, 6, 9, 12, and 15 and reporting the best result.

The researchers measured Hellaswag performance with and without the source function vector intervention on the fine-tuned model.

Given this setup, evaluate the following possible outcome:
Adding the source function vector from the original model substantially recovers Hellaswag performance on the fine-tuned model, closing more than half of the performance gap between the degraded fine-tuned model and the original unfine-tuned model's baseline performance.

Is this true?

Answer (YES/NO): YES